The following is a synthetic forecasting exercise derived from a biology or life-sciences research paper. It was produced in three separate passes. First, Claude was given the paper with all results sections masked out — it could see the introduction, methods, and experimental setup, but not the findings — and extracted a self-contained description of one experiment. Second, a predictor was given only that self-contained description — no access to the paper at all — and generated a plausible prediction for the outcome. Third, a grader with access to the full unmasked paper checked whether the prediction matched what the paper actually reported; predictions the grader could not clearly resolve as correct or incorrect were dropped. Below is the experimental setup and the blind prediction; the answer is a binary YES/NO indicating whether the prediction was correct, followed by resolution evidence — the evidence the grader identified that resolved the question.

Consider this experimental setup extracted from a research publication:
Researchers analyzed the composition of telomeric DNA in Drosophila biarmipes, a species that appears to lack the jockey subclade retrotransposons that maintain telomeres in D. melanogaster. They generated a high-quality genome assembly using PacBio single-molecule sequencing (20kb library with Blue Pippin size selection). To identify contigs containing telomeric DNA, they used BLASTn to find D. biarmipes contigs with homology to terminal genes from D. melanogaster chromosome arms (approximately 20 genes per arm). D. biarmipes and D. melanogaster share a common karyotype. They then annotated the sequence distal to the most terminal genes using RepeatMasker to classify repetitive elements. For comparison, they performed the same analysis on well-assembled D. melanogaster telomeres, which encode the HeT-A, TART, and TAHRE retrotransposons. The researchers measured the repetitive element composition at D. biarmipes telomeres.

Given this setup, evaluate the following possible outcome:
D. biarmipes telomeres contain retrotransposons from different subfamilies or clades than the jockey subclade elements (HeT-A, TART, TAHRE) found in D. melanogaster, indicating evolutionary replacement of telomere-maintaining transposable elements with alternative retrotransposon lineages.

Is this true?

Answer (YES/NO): NO